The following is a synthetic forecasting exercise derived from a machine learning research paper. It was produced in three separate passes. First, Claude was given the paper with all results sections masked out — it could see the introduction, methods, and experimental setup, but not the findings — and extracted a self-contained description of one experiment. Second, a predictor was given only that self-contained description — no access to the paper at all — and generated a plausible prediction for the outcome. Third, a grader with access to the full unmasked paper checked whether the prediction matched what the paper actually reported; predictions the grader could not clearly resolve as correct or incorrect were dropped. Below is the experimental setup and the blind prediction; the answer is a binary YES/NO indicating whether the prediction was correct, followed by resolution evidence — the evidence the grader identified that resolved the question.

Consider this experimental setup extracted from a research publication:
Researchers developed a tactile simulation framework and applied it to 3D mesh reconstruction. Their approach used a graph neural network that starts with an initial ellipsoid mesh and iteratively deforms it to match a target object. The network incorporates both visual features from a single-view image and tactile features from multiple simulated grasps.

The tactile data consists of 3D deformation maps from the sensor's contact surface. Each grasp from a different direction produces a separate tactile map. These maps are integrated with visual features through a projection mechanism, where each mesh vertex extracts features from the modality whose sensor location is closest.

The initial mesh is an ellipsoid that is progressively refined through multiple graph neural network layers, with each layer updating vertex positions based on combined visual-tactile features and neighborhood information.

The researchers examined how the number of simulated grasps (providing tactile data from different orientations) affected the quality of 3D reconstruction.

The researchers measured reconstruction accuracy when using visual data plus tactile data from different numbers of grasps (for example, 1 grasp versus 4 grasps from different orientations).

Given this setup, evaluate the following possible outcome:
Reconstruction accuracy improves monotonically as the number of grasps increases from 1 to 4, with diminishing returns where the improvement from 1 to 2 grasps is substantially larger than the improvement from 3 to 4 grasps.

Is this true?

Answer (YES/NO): NO